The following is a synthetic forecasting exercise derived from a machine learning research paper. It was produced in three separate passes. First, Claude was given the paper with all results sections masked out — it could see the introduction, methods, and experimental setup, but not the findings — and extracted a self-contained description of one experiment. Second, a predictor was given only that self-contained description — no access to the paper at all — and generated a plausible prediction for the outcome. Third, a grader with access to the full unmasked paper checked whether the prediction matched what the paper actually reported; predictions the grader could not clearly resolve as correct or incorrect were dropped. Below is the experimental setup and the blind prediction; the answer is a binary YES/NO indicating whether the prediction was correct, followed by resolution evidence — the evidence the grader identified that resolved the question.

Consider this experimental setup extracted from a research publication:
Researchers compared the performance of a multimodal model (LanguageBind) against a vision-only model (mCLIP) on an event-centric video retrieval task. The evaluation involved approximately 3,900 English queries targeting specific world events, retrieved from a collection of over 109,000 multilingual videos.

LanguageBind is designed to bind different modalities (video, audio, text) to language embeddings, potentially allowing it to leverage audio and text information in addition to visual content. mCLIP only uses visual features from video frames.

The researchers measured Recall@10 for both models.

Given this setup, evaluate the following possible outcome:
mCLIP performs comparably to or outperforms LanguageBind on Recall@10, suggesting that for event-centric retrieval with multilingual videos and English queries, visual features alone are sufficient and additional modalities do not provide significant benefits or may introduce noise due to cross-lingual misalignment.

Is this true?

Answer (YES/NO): NO